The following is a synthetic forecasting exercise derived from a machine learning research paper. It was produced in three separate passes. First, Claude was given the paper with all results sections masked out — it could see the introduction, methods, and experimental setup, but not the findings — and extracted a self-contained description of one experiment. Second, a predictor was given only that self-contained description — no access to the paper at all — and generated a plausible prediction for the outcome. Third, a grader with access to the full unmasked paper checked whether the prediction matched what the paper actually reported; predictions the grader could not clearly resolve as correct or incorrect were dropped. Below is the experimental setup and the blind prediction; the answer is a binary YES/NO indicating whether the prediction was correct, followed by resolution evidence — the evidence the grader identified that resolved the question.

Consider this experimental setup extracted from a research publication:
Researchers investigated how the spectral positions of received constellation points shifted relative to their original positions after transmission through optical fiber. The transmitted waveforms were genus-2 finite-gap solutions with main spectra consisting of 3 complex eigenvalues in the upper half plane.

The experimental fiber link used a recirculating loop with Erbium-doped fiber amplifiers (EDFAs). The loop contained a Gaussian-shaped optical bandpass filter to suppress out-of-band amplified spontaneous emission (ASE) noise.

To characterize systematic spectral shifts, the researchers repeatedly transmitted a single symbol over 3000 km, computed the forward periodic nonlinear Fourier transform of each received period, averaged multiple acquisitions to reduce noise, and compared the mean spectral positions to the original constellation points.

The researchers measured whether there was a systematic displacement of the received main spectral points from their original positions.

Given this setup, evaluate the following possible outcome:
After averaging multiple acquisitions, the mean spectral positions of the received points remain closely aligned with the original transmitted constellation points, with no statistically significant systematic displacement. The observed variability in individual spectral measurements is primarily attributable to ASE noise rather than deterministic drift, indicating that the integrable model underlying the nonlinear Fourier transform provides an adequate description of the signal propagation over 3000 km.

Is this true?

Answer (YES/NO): NO